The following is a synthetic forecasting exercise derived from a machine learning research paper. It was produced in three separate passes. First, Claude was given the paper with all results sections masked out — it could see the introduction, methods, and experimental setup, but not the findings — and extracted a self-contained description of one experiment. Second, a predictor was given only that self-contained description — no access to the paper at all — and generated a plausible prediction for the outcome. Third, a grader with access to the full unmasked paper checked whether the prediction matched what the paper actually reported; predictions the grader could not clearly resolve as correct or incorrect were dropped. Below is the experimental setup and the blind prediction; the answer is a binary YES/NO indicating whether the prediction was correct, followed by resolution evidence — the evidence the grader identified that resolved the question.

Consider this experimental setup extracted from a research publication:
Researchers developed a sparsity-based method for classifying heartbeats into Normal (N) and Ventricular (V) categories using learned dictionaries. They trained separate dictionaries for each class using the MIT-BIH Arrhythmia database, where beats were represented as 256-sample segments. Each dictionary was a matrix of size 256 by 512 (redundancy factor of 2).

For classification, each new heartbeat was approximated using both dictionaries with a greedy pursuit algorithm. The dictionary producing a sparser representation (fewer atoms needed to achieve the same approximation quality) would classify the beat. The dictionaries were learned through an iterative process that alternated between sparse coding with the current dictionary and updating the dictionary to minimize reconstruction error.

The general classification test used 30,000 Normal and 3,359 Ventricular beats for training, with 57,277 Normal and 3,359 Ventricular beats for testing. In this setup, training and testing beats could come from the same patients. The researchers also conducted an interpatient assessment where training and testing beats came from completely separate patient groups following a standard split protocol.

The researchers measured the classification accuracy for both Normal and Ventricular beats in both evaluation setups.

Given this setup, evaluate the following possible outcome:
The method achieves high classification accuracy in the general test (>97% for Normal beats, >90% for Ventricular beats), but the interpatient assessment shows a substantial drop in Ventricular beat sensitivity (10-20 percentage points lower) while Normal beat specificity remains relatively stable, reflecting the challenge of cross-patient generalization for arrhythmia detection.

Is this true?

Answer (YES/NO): NO